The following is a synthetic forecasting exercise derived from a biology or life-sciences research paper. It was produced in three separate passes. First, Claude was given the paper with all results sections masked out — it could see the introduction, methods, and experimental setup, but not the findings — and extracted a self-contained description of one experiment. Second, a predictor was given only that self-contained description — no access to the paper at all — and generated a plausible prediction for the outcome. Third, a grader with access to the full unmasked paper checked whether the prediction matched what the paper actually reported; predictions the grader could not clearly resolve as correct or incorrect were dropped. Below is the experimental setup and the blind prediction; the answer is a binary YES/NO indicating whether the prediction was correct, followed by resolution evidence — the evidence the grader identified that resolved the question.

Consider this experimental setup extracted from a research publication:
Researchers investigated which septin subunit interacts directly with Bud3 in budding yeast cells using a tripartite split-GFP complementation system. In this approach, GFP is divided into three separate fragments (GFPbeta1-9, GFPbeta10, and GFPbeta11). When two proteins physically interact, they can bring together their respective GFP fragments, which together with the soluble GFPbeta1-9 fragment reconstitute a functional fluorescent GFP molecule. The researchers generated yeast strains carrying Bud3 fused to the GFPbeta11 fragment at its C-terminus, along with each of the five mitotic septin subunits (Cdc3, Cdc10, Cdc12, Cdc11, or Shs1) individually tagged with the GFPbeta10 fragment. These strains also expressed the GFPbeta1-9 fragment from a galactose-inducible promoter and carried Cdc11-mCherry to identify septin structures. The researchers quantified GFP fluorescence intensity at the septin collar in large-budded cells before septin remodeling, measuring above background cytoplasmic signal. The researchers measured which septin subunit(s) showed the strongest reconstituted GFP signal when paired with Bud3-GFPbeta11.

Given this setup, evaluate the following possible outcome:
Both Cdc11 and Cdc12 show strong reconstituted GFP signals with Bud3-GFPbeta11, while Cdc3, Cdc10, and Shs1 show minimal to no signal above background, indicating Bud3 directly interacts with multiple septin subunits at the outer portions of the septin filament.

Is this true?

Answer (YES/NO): NO